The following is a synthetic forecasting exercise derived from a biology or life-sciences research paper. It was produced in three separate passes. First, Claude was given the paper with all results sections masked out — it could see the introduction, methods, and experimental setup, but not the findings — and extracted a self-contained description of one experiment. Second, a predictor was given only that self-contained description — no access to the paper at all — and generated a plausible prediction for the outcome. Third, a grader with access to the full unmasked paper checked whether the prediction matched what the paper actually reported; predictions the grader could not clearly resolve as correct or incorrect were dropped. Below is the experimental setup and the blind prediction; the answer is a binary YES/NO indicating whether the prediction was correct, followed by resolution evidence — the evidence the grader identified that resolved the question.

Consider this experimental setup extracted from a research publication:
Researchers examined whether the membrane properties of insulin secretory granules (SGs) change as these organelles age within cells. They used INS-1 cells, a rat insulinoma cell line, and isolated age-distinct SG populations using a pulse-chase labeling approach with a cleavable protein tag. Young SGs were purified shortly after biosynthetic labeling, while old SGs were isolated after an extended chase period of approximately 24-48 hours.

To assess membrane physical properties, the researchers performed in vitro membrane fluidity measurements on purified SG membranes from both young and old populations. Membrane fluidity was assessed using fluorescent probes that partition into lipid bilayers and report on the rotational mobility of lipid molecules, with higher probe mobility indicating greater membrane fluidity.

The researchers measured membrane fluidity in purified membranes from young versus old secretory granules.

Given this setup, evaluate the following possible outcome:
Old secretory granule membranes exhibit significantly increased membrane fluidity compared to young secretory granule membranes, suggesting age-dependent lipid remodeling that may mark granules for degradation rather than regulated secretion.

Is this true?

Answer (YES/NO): YES